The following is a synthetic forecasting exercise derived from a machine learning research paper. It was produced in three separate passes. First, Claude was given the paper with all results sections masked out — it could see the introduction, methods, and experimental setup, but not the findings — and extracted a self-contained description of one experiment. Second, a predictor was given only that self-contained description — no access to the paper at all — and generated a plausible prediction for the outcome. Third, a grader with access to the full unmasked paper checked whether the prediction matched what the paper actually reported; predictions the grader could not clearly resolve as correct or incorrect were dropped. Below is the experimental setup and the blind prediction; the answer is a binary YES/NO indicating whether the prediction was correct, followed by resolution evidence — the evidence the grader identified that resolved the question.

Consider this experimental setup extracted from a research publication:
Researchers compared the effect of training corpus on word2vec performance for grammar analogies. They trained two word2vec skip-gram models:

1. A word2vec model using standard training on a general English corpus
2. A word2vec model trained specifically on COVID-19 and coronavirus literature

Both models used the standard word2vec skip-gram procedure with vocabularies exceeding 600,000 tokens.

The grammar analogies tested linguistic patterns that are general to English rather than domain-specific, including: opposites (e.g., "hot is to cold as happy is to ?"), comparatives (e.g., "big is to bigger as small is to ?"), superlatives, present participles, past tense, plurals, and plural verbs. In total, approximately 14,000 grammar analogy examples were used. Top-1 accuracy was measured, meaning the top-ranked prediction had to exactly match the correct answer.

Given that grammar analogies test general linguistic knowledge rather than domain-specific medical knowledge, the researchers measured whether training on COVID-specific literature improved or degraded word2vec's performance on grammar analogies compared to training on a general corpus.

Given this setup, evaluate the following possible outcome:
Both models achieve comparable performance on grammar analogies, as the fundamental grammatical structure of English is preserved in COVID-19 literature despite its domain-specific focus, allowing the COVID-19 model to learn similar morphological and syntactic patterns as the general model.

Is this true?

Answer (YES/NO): NO